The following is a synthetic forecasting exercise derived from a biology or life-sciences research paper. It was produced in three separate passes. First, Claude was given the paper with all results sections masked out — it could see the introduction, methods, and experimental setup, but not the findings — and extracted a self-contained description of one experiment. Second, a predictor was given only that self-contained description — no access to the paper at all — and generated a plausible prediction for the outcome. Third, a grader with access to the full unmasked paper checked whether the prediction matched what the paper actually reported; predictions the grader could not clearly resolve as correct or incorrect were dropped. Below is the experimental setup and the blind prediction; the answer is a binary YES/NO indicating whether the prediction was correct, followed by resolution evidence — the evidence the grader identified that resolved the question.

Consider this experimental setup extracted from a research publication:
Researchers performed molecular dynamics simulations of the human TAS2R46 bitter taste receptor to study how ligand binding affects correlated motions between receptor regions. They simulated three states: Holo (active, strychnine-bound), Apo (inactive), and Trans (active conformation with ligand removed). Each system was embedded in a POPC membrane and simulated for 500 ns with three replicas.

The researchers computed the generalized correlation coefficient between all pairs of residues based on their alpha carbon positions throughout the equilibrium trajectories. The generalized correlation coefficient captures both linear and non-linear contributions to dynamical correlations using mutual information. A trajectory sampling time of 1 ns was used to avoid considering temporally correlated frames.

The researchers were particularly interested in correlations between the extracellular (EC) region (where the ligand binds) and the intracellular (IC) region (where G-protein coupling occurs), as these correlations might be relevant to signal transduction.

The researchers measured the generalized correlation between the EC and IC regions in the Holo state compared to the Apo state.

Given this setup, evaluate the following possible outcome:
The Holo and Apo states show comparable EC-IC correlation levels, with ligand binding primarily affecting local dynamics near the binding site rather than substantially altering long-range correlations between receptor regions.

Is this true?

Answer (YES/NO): NO